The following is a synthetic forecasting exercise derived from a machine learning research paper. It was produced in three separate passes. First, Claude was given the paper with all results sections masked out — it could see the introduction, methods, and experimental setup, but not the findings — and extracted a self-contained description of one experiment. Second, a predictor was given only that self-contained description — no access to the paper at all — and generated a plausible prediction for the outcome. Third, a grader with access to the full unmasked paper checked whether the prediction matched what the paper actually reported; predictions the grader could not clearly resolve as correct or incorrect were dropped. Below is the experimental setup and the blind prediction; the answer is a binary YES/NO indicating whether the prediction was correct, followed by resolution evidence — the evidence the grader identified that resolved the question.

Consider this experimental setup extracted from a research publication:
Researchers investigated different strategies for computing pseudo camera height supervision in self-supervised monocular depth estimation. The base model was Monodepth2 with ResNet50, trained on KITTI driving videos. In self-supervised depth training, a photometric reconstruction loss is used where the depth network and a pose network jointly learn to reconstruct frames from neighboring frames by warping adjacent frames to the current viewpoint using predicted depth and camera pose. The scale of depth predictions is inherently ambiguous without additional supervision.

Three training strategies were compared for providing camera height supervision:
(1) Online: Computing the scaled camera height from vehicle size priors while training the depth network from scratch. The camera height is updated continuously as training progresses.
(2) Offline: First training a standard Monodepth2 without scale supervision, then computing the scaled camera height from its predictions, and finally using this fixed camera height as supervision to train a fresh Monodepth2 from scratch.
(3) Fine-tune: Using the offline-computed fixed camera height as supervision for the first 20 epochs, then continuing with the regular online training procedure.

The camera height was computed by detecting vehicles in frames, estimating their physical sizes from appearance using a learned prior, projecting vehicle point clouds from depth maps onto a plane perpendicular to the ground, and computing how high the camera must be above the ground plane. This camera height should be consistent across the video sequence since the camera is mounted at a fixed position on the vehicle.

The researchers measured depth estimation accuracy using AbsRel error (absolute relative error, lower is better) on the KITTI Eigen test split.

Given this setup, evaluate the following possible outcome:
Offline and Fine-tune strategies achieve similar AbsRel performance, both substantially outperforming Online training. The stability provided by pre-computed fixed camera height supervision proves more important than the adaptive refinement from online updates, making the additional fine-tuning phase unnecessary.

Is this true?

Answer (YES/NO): NO